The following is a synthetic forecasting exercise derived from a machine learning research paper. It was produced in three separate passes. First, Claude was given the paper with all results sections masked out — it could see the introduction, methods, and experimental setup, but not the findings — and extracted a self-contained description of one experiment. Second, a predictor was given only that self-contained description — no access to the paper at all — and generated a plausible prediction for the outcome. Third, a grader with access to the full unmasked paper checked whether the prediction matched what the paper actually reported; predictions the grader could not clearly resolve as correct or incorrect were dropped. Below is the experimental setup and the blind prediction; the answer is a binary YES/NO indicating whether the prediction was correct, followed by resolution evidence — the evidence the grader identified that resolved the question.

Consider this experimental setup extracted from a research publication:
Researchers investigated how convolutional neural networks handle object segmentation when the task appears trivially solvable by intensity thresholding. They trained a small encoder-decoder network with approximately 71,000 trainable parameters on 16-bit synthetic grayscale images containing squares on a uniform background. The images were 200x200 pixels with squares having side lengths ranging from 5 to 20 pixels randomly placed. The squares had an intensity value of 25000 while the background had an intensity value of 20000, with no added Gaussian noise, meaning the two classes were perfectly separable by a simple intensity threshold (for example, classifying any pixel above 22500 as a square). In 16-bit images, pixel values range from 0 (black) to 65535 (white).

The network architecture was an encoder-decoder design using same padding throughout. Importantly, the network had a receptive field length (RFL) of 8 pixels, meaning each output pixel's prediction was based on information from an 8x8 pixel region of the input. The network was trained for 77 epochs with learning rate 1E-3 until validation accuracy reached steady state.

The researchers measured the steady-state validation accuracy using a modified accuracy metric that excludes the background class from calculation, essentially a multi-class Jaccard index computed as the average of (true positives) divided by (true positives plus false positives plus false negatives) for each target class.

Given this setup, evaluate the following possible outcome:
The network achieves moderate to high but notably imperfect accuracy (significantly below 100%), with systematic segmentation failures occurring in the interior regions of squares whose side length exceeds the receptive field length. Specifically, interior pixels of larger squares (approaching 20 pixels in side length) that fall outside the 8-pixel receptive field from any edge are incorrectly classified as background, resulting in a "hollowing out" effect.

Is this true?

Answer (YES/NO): YES